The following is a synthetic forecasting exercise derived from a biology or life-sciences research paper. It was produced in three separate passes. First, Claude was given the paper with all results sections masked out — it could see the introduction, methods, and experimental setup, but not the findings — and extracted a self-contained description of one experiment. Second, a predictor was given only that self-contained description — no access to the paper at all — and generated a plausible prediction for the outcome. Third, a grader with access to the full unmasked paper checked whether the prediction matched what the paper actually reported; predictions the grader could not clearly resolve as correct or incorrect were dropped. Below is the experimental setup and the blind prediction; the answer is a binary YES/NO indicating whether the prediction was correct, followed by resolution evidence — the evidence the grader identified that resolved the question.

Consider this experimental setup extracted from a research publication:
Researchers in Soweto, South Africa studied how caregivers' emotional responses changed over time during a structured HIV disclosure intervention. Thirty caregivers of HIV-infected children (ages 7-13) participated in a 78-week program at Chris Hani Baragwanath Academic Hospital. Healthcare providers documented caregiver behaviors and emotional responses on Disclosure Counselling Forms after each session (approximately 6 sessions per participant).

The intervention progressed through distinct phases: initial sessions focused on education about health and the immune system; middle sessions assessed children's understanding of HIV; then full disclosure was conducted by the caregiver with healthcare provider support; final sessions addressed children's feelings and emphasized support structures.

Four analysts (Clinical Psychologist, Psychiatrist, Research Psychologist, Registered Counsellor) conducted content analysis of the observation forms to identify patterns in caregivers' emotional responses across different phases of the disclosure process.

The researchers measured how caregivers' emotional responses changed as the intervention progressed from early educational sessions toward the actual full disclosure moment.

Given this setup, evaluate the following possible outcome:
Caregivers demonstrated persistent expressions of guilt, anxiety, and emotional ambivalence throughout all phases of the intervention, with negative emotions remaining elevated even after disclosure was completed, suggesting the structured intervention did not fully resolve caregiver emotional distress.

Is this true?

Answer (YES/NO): NO